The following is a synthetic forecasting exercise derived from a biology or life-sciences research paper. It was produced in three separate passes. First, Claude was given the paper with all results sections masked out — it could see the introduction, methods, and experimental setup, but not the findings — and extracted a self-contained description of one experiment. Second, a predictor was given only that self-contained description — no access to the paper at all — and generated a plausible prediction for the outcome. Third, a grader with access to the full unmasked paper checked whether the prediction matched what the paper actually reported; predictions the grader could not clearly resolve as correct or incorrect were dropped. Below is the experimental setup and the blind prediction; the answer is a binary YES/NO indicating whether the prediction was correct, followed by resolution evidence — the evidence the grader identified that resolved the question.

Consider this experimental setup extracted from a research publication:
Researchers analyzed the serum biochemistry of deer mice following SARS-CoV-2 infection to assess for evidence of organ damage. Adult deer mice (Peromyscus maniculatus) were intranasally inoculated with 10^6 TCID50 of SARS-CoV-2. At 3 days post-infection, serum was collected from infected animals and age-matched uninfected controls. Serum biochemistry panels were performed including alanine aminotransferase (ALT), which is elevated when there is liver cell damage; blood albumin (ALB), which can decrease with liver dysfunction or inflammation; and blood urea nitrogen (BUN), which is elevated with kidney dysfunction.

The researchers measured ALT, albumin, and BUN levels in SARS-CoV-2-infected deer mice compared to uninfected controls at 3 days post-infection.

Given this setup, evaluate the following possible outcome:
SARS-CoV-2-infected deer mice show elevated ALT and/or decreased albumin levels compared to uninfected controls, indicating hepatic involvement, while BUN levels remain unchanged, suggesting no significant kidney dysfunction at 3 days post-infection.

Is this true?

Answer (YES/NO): NO